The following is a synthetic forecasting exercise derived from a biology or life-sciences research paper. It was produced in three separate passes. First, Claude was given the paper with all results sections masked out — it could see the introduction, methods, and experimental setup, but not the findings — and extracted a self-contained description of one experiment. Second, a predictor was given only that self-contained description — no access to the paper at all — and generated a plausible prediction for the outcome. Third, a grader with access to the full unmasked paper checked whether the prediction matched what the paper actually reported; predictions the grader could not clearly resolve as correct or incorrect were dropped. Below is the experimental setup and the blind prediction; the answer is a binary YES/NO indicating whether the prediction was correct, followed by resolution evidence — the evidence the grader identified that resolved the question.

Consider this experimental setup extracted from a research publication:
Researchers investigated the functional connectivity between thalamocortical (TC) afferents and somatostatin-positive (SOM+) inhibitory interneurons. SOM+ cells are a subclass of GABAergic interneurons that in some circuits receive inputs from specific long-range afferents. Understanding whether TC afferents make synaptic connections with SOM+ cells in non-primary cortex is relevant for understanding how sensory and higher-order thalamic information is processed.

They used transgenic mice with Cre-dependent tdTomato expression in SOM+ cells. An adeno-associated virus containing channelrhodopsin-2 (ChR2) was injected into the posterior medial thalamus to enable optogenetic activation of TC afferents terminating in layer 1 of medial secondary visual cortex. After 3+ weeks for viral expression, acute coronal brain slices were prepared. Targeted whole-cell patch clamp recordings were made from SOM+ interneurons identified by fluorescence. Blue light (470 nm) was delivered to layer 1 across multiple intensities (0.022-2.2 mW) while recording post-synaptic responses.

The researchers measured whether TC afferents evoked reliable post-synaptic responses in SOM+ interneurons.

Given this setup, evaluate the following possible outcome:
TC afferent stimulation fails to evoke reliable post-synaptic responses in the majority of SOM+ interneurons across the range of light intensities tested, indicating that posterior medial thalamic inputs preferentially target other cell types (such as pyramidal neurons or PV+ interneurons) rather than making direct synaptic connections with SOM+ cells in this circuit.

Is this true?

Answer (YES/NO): YES